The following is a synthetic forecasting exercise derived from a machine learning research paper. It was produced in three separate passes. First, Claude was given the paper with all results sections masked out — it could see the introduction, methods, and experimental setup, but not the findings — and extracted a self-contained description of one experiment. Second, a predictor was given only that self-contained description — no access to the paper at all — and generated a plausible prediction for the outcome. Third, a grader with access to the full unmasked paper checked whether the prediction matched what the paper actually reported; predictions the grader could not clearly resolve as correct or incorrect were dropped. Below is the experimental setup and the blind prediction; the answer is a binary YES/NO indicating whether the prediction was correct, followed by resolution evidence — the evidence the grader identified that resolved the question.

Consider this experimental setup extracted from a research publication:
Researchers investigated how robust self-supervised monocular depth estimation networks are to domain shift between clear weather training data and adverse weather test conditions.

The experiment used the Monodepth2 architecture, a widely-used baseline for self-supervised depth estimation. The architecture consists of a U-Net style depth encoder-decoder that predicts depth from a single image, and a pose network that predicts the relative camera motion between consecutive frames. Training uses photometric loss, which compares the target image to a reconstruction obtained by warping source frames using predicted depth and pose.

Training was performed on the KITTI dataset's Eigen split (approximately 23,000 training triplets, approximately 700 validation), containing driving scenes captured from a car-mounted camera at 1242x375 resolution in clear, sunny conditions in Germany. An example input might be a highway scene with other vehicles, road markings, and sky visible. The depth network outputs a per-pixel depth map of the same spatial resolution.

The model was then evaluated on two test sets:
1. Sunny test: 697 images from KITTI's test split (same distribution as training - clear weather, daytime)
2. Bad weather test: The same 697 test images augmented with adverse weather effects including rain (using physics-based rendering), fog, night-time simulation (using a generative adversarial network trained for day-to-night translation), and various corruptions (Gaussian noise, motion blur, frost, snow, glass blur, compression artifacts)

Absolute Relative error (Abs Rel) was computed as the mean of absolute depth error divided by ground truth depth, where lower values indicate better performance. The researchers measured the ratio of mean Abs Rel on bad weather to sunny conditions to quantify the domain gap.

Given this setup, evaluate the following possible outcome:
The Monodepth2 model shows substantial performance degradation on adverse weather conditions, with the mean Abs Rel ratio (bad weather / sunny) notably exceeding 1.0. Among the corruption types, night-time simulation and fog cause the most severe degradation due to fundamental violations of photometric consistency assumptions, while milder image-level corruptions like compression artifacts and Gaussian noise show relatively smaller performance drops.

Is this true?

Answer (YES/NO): NO